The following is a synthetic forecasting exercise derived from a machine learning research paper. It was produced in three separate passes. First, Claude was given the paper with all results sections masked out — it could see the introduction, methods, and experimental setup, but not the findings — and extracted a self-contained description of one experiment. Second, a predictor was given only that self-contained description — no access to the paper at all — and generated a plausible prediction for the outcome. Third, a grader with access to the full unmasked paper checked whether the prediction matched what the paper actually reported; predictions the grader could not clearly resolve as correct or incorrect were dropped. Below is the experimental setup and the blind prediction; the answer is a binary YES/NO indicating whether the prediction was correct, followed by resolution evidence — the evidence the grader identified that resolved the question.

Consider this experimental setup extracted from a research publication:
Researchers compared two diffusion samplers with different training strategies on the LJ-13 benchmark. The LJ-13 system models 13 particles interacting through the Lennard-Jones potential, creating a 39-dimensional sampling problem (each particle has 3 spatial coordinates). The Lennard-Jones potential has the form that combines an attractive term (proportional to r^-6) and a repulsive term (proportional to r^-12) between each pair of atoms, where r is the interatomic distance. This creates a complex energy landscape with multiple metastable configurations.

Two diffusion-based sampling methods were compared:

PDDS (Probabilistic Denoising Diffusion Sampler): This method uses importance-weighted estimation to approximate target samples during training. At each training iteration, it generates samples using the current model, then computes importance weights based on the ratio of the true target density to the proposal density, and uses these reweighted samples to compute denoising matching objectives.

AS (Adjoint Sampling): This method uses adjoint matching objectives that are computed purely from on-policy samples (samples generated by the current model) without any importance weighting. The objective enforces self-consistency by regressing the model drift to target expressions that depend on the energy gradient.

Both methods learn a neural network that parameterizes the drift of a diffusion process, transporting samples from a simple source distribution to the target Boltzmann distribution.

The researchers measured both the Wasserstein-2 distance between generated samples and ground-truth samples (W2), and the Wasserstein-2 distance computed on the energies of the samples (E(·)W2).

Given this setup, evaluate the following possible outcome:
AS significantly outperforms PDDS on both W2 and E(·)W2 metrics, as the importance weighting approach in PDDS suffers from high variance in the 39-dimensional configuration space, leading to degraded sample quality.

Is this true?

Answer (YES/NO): YES